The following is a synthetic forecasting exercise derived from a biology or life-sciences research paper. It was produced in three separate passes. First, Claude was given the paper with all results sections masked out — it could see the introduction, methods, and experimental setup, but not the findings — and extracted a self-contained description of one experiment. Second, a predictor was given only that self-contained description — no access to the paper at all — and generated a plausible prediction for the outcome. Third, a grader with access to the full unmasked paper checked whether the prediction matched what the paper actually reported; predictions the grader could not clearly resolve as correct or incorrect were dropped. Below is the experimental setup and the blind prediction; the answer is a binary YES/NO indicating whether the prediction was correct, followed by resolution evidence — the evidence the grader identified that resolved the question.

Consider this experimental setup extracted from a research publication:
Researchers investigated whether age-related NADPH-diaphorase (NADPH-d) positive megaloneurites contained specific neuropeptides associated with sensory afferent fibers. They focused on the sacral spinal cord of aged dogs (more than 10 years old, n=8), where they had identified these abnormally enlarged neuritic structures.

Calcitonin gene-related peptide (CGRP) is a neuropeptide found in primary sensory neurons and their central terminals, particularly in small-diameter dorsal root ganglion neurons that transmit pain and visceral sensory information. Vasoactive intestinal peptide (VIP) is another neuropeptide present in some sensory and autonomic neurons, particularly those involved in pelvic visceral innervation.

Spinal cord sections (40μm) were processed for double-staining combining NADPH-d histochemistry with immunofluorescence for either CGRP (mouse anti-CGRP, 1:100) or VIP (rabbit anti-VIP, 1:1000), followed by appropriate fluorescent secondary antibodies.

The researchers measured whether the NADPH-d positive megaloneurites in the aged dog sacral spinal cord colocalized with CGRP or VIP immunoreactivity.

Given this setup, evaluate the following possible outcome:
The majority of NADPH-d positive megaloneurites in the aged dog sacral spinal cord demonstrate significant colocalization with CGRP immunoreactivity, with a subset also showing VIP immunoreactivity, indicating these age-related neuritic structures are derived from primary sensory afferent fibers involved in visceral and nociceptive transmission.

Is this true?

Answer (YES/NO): NO